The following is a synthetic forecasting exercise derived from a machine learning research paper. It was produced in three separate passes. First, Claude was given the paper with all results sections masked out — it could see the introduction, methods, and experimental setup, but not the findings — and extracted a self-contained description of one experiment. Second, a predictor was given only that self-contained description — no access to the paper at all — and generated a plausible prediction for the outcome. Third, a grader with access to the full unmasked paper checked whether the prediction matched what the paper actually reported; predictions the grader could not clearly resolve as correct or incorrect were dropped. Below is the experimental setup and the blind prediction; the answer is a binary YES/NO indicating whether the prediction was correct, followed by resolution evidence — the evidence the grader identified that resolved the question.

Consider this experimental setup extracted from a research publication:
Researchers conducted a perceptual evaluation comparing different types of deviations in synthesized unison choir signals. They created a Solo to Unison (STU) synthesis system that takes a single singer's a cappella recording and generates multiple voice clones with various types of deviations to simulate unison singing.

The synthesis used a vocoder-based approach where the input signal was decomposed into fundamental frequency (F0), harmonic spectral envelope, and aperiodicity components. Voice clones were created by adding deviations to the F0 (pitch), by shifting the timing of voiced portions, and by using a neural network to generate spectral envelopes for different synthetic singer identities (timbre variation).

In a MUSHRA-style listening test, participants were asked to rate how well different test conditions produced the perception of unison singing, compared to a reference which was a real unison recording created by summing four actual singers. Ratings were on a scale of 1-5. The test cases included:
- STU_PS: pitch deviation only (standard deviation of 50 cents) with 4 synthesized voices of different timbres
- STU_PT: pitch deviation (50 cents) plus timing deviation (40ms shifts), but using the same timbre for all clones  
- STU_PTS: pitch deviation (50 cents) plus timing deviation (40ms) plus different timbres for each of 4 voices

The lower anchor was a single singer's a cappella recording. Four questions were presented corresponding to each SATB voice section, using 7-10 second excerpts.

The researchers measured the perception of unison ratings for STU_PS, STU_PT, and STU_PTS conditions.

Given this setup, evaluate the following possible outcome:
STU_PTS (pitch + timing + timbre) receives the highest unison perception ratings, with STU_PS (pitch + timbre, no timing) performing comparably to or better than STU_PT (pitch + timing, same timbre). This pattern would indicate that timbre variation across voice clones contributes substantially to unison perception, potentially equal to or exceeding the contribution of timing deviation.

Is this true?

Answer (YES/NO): NO